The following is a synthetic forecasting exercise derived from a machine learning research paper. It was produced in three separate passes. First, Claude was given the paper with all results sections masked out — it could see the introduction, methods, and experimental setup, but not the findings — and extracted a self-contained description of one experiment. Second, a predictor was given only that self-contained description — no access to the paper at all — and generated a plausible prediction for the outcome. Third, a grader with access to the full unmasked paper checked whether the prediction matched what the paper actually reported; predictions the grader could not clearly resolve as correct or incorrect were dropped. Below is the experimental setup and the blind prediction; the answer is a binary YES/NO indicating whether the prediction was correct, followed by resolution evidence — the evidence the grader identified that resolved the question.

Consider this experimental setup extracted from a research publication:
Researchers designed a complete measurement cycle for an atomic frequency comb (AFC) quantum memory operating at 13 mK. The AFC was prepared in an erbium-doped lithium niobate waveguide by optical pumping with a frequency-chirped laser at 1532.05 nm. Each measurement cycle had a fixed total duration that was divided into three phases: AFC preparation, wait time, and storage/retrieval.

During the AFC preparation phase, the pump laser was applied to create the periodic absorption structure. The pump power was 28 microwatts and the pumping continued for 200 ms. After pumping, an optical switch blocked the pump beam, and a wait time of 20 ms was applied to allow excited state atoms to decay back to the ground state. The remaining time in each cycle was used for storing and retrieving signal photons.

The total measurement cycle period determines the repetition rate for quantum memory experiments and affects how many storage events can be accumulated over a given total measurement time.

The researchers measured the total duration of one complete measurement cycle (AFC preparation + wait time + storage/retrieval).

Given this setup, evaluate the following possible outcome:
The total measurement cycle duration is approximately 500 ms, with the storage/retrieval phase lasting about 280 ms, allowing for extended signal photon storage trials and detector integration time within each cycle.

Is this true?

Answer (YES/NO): YES